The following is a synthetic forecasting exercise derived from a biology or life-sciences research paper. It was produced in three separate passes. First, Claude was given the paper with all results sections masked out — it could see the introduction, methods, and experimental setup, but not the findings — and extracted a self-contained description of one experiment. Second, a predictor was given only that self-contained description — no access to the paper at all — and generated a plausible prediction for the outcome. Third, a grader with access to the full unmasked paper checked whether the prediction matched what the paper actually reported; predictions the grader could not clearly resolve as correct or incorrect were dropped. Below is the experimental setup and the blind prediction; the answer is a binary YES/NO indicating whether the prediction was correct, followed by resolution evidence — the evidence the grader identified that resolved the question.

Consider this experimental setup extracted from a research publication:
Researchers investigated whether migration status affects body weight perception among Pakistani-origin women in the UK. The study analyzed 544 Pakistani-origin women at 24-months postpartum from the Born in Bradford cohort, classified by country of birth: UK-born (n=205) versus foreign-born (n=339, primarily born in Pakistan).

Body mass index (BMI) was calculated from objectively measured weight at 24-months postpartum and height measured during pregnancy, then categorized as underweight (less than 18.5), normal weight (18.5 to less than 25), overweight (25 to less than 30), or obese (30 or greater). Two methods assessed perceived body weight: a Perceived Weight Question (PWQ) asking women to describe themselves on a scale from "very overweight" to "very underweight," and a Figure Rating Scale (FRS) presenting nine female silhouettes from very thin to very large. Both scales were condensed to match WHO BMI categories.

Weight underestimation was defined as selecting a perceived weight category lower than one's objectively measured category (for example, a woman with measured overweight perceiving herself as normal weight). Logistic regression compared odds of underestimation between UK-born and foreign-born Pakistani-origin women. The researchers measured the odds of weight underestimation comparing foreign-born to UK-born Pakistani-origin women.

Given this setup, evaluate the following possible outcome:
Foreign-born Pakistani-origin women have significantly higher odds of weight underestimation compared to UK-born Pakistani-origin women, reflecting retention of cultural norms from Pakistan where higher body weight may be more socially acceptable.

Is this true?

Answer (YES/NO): YES